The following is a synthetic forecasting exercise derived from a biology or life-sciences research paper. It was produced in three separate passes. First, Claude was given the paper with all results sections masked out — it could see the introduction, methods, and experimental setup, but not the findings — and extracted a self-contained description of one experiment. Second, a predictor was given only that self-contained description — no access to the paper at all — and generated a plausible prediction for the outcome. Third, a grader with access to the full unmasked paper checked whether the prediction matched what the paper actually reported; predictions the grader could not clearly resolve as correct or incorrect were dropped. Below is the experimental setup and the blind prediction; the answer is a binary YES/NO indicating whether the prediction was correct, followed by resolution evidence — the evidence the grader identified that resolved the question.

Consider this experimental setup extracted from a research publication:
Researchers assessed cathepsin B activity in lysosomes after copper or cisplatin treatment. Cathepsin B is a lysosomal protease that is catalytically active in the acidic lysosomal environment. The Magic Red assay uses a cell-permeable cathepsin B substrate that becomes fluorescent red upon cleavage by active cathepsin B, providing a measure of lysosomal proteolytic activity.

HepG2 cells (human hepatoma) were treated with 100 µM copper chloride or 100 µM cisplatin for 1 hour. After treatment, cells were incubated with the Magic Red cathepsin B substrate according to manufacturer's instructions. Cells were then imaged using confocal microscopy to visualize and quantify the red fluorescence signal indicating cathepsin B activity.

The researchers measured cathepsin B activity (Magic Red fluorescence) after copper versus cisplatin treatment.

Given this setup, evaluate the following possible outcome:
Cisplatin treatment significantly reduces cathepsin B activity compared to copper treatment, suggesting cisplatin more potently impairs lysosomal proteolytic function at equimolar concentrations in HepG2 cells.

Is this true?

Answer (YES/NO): NO